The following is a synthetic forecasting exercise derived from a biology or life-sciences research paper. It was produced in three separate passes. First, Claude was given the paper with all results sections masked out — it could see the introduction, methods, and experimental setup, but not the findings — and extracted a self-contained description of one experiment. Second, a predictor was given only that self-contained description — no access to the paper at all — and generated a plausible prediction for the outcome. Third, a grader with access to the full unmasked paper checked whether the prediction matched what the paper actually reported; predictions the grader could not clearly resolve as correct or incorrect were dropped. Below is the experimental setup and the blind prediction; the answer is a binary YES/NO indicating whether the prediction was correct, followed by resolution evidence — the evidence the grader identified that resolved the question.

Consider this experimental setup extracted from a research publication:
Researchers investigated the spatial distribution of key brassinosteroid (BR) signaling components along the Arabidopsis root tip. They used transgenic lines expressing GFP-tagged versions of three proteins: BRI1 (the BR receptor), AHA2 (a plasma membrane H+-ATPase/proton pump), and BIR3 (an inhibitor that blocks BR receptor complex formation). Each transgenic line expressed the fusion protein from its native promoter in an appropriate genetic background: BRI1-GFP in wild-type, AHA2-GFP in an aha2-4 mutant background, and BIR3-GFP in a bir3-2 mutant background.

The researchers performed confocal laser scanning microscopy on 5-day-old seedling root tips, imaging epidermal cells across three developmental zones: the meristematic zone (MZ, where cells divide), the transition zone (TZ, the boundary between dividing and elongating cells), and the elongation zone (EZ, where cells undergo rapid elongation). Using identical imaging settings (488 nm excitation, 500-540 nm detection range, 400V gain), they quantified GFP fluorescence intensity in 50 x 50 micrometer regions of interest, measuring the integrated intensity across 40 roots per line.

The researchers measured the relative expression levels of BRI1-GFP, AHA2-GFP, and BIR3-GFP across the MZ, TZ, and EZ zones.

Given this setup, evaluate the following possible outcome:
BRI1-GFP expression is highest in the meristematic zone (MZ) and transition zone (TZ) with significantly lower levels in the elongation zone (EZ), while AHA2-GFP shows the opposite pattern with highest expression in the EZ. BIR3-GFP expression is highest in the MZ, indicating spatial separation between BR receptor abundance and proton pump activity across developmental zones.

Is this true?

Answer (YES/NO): NO